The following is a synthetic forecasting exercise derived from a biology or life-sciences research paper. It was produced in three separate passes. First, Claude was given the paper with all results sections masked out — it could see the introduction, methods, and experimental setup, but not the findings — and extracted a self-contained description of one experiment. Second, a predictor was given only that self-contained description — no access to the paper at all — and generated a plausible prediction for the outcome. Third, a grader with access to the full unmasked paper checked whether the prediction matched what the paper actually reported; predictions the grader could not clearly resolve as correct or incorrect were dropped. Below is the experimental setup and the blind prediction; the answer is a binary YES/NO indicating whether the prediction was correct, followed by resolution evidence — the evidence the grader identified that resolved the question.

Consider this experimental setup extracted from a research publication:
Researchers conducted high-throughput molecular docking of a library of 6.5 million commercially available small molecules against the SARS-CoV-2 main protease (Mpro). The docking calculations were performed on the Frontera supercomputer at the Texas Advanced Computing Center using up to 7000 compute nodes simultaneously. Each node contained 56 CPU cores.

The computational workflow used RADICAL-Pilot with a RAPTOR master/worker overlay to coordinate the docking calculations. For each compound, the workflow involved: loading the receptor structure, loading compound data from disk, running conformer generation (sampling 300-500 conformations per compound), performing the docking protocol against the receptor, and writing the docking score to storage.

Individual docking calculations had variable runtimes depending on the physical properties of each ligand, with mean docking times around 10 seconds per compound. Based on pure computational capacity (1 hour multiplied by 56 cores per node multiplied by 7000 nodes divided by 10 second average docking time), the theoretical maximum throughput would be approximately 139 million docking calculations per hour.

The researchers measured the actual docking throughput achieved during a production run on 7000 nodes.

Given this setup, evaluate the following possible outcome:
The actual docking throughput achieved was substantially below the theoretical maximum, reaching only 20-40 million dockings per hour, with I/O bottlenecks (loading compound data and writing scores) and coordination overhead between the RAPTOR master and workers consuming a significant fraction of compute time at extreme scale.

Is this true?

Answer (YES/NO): NO